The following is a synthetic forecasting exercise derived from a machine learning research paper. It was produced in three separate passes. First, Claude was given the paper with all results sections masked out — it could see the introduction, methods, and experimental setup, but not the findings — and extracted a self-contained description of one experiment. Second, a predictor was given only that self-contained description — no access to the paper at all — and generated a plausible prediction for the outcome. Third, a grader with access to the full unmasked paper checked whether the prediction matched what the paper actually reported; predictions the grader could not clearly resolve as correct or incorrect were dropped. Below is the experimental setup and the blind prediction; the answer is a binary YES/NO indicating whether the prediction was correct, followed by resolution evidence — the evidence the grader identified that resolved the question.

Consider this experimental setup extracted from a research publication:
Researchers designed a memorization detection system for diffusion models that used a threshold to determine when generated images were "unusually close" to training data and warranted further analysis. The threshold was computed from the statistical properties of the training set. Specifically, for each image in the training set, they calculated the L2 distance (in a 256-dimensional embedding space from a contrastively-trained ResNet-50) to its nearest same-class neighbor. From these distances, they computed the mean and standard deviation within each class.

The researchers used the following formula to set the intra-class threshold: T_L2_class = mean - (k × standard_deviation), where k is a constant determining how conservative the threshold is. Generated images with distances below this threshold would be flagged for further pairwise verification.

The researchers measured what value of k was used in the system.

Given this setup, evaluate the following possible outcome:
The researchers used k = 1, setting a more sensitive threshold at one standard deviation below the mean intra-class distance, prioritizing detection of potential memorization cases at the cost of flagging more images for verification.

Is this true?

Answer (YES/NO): NO